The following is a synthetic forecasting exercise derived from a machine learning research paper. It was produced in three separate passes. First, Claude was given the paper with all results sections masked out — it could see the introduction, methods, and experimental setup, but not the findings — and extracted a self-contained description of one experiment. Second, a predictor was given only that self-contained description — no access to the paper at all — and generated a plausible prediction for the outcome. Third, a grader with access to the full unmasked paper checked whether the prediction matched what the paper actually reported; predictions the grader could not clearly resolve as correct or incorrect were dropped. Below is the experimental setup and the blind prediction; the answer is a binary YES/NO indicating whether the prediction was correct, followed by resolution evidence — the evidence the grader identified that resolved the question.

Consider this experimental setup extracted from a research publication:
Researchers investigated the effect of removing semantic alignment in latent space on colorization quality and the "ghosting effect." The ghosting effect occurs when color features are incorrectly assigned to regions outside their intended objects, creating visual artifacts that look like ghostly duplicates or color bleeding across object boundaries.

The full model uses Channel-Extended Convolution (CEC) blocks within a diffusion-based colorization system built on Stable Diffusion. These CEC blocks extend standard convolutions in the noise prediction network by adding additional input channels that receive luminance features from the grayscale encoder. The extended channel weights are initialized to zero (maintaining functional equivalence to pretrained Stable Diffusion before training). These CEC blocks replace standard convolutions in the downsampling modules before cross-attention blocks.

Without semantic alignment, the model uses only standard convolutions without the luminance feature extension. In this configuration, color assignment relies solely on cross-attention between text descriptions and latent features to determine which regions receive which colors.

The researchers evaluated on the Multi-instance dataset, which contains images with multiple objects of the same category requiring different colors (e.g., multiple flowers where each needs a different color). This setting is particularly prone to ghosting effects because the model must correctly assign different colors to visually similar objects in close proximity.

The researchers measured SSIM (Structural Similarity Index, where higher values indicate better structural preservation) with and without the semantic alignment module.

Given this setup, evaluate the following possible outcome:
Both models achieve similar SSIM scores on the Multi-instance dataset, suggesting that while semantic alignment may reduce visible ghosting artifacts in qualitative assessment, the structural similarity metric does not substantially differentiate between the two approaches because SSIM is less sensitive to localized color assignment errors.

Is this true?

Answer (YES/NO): NO